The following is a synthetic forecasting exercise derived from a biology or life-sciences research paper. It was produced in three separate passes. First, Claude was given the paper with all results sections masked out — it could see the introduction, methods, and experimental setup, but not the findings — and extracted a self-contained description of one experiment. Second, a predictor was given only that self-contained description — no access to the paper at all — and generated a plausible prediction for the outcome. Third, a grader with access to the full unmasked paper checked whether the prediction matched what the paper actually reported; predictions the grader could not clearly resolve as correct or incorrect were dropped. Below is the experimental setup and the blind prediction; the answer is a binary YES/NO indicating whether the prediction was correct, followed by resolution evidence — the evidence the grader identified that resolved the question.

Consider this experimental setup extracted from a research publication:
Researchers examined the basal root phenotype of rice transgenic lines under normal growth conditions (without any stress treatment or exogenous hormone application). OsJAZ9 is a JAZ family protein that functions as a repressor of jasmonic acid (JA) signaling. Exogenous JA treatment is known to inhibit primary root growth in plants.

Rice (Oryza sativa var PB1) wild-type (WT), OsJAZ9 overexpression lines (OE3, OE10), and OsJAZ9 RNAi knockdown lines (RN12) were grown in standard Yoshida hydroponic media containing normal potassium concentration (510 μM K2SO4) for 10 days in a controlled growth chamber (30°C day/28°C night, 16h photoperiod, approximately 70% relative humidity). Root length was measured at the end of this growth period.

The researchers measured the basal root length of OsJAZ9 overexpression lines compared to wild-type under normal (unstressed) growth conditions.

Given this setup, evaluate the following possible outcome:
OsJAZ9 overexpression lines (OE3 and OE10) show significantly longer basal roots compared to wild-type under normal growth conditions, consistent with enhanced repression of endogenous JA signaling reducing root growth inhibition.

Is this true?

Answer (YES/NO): NO